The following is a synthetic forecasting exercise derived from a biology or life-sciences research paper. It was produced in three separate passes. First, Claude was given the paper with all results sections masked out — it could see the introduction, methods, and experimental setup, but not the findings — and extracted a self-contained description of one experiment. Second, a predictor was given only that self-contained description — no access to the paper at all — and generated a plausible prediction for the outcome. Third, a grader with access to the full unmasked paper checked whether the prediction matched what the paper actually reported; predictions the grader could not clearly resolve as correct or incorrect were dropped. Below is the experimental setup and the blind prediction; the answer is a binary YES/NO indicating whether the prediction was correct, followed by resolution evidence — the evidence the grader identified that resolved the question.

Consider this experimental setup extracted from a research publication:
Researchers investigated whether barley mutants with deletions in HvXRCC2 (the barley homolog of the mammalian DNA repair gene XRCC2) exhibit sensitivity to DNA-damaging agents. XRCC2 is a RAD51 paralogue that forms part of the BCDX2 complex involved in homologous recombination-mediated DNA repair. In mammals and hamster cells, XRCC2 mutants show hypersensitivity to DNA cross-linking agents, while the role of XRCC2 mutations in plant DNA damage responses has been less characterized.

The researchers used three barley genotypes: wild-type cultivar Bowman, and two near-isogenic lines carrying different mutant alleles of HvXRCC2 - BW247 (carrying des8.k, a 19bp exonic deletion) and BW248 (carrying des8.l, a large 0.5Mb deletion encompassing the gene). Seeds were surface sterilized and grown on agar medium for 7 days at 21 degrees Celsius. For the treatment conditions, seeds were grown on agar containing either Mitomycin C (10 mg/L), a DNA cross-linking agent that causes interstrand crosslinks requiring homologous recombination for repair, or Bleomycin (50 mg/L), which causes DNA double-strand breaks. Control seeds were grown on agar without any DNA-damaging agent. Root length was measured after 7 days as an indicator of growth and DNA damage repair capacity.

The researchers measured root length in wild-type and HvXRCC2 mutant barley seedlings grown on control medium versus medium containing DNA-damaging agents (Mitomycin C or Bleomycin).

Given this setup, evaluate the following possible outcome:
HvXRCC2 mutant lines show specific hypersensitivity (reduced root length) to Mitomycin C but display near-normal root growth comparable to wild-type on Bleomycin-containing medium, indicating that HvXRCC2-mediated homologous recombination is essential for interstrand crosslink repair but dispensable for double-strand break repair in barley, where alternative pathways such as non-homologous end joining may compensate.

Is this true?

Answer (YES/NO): NO